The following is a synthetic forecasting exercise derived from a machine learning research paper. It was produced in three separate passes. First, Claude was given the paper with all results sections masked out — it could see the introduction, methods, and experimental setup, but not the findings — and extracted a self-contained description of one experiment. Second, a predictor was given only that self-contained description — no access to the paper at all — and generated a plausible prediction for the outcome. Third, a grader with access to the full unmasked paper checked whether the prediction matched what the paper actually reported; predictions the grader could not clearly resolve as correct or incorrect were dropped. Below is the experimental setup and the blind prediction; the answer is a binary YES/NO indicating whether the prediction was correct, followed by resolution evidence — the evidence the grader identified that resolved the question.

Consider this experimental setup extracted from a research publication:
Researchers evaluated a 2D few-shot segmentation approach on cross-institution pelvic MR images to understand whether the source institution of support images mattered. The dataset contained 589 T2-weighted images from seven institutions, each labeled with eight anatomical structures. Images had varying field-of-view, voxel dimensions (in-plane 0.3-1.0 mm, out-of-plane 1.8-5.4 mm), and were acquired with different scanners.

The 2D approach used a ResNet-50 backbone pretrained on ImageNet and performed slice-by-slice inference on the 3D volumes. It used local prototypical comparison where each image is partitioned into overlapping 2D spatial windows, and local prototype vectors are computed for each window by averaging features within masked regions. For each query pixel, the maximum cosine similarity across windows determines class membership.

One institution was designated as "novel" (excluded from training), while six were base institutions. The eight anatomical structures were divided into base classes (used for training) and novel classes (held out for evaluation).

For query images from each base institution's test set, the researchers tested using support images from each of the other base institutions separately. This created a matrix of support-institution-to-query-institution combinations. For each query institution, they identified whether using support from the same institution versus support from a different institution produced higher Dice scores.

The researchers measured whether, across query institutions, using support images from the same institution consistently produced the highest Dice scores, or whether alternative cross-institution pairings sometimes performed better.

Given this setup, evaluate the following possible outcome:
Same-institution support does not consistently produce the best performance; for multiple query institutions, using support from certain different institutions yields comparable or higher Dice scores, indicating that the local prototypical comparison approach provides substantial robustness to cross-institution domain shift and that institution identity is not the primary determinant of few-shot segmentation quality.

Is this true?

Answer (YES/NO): NO